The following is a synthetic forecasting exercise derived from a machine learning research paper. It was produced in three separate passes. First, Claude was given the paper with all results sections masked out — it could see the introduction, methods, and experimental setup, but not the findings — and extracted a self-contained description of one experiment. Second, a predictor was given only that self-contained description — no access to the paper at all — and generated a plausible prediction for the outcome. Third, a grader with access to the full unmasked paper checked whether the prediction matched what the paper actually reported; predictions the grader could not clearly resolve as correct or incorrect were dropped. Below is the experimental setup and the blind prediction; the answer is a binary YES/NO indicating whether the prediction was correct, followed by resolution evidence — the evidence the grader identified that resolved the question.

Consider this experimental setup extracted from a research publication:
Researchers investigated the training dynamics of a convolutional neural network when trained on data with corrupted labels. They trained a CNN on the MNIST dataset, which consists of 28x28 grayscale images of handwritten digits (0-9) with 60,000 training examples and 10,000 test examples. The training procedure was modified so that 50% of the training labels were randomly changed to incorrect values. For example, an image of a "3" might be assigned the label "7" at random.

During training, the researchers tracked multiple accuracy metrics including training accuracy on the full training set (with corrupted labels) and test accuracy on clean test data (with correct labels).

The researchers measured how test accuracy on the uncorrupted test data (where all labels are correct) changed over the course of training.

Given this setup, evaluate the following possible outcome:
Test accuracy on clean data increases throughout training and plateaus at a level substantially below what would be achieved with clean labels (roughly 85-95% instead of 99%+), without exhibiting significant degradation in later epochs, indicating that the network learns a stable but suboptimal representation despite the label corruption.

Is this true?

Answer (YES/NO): NO